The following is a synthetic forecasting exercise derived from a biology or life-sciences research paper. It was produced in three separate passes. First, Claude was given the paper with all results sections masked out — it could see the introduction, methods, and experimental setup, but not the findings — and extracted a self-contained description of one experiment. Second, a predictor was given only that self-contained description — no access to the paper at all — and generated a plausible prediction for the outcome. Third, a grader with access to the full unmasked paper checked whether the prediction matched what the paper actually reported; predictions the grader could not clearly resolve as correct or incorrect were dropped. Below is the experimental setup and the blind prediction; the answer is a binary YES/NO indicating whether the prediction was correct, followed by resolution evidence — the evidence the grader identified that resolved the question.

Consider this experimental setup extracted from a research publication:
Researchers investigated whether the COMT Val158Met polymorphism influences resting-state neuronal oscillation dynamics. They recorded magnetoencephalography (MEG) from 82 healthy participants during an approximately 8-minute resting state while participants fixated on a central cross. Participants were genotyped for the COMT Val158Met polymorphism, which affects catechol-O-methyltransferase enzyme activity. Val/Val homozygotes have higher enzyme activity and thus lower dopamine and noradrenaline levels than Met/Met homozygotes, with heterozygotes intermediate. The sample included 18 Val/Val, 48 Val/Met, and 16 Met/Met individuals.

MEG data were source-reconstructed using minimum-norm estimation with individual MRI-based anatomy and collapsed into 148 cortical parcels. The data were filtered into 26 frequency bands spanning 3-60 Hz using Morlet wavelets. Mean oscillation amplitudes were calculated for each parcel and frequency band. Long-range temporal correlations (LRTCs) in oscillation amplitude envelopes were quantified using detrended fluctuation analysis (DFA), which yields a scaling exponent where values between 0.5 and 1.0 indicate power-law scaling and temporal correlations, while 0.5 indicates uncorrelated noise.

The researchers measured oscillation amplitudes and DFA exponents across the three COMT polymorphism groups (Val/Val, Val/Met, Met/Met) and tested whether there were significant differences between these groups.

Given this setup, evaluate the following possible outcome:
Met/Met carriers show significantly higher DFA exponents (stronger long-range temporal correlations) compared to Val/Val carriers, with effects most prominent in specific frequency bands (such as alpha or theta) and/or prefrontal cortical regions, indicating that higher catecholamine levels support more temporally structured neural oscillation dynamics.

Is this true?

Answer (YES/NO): NO